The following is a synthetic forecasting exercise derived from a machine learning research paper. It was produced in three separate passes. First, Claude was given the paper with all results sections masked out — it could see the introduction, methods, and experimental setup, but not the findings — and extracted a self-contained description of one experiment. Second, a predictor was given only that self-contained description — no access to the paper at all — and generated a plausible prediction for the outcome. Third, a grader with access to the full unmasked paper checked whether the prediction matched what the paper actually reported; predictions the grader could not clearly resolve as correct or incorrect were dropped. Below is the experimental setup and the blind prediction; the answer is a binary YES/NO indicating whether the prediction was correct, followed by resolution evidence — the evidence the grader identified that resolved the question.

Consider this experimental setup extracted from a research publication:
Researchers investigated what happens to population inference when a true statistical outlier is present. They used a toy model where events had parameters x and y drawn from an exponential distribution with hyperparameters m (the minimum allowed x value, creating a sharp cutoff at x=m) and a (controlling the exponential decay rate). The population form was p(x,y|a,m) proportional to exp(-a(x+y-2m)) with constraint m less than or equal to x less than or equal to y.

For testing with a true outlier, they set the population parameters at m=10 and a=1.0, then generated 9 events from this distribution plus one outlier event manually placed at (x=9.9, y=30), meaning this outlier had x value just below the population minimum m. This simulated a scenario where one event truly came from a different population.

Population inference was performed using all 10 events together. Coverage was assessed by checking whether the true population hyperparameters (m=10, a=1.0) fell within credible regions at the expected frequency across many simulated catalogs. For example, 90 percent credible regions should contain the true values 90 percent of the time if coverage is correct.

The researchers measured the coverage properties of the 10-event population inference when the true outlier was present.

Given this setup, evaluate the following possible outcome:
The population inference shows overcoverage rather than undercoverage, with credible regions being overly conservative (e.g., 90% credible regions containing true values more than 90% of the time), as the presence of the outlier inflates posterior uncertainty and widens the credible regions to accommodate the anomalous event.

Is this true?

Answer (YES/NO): NO